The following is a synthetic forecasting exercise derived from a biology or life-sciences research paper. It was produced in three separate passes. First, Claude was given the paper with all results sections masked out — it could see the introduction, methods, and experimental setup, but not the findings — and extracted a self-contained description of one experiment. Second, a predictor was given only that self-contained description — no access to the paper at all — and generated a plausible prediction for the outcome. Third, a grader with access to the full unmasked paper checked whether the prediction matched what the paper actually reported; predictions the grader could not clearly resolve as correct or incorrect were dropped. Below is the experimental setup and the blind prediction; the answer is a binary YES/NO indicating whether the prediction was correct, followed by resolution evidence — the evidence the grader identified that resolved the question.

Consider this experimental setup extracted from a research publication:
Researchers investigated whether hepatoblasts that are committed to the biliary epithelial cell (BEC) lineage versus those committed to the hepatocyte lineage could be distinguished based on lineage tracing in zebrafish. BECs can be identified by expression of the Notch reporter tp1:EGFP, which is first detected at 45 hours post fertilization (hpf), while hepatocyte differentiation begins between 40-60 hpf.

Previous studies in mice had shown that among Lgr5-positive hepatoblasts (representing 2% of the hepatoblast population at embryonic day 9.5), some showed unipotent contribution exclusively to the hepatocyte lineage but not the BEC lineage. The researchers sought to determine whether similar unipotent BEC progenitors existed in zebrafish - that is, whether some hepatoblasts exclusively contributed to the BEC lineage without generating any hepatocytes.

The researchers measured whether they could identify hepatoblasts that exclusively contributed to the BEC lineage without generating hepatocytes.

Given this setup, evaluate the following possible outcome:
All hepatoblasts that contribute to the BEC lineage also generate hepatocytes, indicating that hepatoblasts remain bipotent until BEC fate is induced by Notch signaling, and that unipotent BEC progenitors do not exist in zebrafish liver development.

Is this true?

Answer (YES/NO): NO